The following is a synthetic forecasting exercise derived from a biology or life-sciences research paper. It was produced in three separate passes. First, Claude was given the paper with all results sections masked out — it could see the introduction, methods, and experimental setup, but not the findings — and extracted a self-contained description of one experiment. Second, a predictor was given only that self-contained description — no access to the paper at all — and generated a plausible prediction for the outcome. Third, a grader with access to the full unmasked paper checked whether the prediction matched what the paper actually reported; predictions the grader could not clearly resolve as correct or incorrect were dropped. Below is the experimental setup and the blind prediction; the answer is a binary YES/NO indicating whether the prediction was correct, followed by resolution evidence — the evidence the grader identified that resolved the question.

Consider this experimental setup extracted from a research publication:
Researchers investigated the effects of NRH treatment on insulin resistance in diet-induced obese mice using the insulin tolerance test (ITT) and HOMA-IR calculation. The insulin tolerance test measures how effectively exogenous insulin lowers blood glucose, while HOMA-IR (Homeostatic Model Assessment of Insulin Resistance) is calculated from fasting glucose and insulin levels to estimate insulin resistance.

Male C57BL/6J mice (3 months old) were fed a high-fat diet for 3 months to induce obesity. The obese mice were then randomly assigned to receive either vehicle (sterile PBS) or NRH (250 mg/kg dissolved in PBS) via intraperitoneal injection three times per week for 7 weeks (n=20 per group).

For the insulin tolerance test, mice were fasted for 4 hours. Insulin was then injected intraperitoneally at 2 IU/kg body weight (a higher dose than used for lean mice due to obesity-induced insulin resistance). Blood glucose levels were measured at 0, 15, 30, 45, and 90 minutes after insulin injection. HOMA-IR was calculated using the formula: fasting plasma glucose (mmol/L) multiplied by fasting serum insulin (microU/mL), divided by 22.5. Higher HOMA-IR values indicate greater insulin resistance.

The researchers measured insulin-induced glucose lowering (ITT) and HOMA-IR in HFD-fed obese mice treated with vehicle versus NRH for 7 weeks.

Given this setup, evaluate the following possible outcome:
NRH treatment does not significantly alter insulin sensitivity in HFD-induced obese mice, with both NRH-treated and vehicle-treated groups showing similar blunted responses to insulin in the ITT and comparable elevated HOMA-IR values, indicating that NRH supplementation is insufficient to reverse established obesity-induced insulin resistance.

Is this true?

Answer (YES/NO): NO